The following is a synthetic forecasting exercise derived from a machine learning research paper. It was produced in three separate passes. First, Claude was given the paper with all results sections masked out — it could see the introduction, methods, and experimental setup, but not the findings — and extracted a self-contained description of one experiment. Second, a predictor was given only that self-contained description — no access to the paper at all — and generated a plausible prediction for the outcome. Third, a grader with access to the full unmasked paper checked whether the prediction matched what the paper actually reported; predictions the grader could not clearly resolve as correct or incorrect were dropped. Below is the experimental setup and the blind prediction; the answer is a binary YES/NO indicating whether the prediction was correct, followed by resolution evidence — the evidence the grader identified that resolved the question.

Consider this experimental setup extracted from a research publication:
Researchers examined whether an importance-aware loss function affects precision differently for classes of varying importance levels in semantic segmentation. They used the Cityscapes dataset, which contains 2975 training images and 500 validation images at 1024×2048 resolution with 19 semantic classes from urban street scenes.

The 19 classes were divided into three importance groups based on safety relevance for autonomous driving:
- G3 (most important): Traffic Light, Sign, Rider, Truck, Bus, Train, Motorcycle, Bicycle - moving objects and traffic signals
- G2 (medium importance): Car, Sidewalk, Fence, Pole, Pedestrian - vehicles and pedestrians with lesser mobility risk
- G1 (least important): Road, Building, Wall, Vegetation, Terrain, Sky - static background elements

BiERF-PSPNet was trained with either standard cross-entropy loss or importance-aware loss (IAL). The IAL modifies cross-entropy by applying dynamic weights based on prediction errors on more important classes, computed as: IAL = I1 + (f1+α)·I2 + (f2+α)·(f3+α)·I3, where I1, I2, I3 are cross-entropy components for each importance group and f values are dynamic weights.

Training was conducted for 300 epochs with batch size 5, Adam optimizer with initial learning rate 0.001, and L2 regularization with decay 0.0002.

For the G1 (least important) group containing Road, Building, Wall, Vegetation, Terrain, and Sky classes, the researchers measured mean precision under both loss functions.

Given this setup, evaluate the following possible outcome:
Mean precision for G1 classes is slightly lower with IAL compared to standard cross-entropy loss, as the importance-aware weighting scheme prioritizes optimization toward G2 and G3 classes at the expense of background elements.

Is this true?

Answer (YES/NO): YES